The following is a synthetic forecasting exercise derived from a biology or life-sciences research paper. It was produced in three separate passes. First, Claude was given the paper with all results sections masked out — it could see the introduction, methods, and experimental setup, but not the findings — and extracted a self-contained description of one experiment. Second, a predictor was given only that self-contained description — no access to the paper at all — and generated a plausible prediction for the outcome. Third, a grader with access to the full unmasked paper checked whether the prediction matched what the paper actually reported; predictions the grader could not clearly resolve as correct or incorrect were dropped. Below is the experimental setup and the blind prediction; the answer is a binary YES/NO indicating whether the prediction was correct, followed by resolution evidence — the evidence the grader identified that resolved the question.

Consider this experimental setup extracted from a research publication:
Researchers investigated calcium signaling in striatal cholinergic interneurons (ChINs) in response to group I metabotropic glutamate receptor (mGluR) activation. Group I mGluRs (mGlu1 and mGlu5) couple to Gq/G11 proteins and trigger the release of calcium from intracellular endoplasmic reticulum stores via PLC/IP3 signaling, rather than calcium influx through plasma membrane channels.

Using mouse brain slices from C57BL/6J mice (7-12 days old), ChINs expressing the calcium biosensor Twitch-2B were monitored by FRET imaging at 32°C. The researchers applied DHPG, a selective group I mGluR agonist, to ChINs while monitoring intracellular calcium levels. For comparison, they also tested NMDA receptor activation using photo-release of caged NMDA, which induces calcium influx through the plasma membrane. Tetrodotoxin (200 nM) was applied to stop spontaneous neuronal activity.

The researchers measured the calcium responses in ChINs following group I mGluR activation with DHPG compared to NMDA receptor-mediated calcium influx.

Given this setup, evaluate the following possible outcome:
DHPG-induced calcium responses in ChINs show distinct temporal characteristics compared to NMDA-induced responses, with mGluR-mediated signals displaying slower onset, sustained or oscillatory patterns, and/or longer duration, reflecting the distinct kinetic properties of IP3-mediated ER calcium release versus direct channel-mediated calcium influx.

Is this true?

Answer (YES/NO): YES